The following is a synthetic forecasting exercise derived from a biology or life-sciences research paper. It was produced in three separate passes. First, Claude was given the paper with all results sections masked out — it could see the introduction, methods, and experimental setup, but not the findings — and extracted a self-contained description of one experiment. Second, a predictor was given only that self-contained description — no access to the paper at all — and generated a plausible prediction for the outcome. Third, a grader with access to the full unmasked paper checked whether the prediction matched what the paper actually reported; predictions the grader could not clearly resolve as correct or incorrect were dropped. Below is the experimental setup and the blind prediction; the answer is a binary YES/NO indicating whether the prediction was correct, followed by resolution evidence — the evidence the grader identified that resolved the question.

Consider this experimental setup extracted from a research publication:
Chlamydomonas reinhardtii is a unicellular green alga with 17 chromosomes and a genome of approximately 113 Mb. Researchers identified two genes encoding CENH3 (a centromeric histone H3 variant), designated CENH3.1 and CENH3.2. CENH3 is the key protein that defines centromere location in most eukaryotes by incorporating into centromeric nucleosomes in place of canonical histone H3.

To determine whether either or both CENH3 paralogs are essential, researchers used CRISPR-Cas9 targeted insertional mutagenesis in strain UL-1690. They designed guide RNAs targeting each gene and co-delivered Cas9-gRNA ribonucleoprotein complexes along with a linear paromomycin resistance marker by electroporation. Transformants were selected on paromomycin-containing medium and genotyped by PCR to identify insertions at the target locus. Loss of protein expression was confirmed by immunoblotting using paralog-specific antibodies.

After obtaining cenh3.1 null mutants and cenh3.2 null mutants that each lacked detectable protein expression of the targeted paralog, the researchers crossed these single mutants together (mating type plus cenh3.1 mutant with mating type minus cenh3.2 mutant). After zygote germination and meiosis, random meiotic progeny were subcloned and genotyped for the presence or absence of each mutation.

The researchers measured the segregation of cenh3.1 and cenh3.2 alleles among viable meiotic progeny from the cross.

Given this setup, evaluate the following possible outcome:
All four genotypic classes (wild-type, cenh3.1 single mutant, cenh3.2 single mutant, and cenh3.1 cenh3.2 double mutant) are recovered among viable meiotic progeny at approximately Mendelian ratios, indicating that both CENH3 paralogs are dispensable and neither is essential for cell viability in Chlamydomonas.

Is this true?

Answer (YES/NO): NO